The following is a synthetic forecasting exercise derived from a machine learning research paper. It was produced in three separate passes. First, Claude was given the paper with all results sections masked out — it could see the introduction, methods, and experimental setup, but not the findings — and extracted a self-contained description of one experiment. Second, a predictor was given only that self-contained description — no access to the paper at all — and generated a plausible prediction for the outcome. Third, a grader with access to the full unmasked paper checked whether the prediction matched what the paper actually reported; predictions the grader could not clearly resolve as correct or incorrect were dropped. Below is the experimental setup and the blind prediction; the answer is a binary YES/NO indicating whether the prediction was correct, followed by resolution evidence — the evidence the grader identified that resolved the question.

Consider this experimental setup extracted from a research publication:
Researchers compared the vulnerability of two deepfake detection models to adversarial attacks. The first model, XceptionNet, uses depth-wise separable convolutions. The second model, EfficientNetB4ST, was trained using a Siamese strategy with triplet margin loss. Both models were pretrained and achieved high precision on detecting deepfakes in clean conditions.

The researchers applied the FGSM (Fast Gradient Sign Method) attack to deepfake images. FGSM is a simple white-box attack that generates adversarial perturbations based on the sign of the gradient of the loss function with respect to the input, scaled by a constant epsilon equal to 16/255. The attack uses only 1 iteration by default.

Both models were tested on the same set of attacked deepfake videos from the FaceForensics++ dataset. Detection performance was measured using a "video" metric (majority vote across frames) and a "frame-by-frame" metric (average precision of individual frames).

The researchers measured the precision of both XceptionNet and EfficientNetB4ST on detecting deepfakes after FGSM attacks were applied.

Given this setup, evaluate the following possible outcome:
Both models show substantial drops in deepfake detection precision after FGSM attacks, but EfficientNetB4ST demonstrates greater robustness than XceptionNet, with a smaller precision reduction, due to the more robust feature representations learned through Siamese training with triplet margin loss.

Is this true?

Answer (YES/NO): YES